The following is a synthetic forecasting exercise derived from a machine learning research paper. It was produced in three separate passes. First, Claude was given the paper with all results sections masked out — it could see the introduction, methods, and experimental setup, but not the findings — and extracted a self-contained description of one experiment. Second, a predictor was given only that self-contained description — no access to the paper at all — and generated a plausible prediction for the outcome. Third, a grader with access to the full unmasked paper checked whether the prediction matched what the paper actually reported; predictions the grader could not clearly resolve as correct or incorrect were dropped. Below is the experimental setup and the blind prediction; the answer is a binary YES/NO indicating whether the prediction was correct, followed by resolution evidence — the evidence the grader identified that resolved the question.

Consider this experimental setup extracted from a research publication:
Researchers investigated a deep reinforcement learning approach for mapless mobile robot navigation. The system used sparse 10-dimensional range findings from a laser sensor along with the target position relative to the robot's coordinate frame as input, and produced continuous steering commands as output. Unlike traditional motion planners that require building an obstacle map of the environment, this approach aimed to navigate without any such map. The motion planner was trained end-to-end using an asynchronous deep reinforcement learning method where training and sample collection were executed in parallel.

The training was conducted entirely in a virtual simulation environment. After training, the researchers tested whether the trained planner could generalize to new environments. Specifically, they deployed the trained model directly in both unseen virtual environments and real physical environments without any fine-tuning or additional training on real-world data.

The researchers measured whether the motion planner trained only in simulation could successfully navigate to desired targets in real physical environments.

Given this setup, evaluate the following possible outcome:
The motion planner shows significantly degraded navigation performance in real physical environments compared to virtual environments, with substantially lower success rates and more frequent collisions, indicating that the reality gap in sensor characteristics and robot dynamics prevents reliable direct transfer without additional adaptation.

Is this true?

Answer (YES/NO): NO